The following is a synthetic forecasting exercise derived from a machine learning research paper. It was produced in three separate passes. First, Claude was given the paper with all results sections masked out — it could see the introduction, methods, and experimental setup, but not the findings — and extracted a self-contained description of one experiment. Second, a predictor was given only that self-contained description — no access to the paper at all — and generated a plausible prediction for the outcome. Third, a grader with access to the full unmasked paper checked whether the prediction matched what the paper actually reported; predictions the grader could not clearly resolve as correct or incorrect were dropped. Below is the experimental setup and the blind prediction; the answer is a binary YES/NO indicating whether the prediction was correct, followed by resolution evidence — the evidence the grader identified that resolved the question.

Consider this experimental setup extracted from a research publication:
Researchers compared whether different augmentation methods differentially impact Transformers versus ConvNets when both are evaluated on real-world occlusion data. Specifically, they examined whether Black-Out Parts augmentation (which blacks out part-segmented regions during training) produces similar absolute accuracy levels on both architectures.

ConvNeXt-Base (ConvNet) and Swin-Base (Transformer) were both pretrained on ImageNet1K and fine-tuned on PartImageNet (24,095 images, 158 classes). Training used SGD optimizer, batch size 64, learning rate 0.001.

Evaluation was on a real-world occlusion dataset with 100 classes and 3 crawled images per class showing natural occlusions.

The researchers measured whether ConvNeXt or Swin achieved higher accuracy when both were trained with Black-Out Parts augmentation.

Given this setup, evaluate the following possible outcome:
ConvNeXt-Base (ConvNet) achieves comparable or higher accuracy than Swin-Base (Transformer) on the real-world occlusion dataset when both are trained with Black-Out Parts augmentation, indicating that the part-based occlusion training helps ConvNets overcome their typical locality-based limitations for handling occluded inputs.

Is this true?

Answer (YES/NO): NO